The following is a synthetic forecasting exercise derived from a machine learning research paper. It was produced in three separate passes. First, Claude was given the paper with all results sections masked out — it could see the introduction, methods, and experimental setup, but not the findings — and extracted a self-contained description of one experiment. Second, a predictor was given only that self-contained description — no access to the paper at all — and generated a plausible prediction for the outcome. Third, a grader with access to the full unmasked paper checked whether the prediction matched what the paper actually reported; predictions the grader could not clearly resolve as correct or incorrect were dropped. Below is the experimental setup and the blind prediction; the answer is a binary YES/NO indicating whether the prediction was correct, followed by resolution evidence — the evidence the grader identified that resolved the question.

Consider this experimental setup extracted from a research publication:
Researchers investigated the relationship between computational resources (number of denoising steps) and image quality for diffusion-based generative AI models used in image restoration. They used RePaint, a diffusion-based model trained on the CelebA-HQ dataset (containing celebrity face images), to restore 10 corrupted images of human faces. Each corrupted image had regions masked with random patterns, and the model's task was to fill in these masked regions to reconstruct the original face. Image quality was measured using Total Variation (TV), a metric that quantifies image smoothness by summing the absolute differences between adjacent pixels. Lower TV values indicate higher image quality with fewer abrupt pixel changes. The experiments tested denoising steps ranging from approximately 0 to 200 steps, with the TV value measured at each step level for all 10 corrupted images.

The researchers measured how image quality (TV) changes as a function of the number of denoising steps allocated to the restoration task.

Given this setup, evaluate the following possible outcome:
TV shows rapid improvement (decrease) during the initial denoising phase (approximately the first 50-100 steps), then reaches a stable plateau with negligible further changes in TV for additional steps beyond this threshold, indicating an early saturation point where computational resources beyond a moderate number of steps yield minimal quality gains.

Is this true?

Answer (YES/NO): NO